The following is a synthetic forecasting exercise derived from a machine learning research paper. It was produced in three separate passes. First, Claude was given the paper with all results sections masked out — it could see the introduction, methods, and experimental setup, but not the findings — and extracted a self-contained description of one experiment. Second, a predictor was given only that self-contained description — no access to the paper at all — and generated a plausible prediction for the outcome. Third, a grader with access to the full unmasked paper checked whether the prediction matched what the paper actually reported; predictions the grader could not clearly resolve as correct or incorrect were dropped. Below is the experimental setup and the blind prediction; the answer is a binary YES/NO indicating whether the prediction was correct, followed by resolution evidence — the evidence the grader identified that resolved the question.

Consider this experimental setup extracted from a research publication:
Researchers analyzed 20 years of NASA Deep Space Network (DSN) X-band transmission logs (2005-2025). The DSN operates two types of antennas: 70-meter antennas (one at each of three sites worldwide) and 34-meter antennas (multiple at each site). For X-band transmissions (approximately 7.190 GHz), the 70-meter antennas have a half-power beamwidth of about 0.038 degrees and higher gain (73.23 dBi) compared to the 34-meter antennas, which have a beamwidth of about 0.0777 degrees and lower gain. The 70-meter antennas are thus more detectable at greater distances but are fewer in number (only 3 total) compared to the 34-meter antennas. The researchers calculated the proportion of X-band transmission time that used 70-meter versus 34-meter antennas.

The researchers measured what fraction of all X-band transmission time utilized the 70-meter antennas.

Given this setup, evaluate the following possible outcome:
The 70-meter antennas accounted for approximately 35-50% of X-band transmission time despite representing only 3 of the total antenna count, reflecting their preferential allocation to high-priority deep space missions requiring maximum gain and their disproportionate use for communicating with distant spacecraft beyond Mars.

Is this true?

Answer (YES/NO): NO